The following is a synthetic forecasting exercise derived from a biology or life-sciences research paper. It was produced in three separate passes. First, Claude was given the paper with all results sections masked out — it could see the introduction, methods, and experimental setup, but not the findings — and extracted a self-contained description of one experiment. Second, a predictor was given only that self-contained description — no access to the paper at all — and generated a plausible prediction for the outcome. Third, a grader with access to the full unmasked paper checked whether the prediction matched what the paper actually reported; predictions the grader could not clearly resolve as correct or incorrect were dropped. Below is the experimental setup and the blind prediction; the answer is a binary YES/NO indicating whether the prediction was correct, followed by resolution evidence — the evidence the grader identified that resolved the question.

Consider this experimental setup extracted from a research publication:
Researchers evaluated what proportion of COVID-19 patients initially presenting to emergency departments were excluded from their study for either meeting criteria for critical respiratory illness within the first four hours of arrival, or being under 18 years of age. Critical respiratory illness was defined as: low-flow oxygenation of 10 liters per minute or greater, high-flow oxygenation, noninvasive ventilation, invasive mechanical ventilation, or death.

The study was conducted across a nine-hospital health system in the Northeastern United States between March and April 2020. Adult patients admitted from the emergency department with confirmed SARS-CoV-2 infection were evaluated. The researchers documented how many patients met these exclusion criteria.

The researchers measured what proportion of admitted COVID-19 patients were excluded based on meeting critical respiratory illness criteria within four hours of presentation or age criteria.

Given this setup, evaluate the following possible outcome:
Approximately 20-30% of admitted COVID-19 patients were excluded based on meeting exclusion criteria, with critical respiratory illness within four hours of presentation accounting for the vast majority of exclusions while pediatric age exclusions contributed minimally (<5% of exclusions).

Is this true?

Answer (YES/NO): NO